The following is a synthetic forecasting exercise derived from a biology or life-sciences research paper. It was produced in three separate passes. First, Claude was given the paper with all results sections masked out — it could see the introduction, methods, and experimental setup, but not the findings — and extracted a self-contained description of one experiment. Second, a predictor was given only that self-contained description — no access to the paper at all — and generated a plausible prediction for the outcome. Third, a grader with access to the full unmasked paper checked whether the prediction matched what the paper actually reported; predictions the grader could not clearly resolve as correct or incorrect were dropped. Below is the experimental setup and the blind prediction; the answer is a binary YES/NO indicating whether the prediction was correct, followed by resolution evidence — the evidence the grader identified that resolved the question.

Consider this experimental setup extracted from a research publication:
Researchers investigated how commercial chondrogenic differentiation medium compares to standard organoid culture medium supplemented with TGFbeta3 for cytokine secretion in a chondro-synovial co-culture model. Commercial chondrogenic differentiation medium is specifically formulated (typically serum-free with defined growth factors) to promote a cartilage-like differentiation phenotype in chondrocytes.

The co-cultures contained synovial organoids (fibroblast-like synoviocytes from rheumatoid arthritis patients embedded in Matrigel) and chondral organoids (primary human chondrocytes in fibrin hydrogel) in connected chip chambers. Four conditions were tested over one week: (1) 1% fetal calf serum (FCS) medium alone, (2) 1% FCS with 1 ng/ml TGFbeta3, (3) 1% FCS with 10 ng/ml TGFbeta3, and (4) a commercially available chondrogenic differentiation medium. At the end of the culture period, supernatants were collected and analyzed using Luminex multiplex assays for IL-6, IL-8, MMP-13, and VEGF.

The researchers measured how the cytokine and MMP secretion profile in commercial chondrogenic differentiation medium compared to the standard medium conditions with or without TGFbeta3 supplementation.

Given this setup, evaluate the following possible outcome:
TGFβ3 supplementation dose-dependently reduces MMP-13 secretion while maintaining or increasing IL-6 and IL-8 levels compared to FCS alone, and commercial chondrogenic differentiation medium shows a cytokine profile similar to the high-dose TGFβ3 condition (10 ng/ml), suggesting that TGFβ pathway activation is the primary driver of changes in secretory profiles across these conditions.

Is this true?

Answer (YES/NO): NO